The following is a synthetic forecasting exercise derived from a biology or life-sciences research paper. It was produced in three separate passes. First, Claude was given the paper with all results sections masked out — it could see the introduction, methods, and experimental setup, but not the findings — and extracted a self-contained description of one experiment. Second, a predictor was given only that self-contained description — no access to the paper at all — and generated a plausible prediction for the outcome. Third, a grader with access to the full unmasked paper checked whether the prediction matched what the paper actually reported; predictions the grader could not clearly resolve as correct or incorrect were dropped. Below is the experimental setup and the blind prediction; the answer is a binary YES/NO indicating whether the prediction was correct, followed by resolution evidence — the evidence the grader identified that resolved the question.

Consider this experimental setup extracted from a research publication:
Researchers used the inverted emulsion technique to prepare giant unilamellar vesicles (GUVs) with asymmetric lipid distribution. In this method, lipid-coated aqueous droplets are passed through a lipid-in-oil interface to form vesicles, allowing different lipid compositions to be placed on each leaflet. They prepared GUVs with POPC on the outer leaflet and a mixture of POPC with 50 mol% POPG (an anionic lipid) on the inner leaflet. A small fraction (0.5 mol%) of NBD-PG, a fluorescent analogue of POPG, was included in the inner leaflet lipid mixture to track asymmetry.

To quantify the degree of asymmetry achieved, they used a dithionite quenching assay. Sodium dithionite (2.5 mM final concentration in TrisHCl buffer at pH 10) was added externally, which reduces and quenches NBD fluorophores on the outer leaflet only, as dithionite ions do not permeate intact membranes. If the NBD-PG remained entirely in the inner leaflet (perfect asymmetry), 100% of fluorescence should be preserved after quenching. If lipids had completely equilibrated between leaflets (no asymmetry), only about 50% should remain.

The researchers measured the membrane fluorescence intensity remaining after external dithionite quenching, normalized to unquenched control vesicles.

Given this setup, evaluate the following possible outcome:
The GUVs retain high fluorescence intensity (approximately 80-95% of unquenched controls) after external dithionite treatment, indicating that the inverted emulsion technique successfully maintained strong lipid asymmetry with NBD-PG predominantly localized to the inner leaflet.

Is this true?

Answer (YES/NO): NO